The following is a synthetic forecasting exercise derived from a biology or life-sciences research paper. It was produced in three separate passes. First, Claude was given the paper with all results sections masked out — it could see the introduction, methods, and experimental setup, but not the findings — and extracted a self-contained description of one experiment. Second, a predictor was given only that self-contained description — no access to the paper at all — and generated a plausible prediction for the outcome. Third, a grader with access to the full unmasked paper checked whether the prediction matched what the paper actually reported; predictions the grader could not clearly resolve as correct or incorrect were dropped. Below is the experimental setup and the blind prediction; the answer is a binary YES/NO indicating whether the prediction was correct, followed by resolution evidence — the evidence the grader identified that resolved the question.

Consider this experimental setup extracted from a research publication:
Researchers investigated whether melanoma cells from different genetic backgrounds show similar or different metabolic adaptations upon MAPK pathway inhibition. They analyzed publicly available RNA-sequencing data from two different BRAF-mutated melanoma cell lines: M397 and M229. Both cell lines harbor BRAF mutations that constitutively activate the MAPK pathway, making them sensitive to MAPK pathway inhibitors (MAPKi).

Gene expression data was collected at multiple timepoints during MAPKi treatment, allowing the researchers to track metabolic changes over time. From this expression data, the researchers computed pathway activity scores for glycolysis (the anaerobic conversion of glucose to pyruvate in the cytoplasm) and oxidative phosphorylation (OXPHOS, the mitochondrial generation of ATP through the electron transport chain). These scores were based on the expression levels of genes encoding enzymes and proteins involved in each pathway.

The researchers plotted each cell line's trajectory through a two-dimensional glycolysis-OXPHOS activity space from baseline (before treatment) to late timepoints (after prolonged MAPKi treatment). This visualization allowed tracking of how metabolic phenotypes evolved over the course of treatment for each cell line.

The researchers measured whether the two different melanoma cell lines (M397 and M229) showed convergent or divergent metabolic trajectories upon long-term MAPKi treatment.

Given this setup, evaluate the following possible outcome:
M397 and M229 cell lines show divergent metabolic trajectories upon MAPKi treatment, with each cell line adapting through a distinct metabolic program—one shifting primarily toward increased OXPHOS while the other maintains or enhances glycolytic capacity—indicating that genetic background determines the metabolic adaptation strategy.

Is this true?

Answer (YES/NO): NO